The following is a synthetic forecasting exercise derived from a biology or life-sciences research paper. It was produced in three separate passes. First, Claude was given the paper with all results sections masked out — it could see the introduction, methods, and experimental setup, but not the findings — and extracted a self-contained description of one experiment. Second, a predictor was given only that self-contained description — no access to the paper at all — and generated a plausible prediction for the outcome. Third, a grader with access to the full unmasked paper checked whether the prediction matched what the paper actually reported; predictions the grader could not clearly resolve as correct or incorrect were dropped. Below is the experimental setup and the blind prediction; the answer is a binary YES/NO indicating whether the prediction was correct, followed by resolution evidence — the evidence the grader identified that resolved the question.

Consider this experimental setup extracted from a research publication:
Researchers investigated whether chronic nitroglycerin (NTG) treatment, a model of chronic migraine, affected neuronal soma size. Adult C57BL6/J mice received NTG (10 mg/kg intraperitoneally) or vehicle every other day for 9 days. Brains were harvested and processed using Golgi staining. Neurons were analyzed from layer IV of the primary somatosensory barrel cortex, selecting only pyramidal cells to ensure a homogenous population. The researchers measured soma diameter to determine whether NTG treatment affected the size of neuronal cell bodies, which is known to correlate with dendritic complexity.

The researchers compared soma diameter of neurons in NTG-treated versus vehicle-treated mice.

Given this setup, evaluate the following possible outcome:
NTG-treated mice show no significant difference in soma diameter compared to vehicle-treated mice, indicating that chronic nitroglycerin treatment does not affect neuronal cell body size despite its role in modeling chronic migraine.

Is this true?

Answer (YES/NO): YES